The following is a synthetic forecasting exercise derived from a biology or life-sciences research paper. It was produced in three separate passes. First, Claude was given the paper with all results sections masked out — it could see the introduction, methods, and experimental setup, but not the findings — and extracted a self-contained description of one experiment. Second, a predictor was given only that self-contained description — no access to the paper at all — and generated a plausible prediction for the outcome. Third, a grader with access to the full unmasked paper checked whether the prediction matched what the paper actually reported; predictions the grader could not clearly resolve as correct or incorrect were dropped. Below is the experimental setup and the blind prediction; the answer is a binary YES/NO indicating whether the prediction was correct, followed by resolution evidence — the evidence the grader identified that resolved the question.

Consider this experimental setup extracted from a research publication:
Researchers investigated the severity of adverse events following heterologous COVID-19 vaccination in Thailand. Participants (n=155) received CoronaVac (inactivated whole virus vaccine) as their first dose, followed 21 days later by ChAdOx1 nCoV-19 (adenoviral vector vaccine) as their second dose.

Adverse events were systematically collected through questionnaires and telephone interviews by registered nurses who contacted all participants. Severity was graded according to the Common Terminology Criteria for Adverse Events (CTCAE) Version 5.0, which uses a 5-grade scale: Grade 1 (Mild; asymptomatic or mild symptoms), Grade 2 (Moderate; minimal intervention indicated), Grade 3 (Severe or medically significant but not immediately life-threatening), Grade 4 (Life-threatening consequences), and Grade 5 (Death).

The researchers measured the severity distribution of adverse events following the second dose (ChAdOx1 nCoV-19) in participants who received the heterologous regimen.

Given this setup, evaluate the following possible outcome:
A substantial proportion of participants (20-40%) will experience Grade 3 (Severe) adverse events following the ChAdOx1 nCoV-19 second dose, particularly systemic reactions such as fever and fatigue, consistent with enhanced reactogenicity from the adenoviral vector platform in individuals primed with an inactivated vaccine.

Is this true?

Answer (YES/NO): NO